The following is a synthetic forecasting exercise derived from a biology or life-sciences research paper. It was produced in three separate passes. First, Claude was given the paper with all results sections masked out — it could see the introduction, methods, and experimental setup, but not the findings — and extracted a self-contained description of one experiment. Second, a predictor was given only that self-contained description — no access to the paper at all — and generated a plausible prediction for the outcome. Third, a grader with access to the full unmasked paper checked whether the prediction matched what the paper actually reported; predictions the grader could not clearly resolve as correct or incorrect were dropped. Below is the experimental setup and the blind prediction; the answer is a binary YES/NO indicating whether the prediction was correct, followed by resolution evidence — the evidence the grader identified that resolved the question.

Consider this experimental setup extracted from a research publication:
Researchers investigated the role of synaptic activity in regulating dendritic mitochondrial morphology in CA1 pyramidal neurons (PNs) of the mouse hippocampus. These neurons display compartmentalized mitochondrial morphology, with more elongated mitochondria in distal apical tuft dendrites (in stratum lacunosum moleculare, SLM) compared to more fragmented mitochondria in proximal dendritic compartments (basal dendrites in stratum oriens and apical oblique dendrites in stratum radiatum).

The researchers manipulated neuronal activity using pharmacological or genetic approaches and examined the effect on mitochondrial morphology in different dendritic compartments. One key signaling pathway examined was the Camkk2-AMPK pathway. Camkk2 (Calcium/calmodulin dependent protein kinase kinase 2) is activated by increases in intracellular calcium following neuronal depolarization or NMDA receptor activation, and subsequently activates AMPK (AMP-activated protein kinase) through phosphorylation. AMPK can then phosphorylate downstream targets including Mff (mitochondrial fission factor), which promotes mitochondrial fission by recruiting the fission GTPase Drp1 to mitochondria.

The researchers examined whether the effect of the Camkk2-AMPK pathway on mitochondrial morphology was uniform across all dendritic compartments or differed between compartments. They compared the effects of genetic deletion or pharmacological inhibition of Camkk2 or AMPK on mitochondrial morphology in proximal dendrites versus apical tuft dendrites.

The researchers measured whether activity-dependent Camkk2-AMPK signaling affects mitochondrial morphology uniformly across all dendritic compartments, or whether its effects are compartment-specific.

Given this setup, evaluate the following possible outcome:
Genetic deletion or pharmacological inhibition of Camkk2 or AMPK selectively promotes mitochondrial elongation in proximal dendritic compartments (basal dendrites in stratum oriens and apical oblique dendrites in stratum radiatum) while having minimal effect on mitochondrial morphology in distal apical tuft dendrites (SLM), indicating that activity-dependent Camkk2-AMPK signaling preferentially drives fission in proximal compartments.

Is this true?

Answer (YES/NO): NO